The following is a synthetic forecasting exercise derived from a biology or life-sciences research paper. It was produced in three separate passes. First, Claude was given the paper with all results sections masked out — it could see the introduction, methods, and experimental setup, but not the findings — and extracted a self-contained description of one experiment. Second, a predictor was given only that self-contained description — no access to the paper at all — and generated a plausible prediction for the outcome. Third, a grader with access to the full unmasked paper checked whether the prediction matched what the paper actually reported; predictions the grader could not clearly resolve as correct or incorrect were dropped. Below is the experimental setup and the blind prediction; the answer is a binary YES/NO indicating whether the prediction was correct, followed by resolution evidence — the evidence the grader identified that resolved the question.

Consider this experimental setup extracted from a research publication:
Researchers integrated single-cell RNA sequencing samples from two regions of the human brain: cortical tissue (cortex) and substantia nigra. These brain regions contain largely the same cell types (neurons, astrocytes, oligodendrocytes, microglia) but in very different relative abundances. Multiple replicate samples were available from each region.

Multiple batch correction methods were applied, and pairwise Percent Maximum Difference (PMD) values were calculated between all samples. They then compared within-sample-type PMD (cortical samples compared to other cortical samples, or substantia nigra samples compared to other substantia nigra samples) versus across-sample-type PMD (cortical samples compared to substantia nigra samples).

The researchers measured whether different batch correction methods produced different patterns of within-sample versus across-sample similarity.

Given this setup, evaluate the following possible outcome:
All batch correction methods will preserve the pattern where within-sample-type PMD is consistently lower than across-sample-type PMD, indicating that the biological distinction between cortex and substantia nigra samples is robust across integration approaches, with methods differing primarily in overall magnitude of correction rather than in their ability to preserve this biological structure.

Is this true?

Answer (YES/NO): YES